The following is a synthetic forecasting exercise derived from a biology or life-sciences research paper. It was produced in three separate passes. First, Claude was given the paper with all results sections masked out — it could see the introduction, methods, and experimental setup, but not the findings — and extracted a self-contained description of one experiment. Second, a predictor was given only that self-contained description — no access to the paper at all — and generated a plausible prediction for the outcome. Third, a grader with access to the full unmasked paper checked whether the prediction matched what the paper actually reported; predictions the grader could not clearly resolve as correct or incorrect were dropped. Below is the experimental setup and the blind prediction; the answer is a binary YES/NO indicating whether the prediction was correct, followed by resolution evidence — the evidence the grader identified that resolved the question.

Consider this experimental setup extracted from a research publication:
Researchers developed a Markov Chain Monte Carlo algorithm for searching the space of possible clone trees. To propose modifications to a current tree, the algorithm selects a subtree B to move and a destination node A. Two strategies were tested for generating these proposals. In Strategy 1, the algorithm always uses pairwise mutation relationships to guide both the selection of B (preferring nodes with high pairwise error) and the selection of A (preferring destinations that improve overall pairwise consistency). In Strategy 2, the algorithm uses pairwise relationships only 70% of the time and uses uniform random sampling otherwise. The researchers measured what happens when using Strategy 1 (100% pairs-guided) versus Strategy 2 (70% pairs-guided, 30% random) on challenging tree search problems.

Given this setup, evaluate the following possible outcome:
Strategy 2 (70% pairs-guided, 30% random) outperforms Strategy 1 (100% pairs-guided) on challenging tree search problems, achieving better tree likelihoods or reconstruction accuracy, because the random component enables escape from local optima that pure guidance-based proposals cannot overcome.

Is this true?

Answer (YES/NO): YES